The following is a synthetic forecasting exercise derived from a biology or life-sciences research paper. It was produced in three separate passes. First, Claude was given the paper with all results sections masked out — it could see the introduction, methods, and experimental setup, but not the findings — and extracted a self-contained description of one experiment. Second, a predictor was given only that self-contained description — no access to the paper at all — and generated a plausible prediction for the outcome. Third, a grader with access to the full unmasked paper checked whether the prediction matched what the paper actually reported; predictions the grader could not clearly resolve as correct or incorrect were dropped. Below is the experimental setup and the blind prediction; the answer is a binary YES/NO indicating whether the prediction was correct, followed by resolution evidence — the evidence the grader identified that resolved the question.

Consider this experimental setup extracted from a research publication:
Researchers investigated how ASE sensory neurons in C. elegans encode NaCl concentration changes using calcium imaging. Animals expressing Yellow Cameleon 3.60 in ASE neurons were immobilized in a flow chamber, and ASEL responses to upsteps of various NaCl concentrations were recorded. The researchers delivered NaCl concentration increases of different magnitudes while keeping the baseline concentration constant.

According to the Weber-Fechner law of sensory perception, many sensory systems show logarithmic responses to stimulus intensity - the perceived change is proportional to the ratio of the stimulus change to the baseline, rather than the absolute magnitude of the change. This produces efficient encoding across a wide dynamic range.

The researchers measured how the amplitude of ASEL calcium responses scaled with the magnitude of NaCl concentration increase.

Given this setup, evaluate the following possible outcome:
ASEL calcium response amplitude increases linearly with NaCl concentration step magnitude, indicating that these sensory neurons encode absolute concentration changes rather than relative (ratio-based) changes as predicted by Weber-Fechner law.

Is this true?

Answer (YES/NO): NO